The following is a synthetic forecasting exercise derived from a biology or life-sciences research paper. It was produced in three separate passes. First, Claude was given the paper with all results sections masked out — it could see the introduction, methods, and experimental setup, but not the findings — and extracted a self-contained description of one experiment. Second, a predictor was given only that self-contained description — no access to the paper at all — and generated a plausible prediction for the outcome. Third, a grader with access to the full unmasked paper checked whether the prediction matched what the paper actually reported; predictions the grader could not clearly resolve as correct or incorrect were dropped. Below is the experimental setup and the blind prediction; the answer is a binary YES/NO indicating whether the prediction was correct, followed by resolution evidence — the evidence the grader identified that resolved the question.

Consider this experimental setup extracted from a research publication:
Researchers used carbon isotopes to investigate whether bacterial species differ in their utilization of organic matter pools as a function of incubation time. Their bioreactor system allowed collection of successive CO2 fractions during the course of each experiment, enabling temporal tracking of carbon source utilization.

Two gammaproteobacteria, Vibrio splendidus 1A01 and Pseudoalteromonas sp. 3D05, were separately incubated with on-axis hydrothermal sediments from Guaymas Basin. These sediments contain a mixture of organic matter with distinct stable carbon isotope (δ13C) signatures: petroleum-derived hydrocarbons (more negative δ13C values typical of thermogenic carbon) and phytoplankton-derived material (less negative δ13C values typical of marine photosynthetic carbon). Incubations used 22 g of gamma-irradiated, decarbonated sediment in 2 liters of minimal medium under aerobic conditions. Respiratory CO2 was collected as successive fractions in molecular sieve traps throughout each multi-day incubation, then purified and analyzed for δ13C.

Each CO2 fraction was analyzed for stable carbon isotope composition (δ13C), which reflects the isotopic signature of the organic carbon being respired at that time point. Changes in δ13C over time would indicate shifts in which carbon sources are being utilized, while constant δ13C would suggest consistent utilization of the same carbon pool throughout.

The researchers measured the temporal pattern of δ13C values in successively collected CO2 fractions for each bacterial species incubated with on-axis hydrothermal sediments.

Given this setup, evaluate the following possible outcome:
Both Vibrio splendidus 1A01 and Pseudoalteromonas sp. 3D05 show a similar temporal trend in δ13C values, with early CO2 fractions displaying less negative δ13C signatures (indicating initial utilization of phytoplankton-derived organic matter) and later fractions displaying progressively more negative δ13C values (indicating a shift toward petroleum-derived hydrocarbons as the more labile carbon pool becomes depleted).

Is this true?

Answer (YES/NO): NO